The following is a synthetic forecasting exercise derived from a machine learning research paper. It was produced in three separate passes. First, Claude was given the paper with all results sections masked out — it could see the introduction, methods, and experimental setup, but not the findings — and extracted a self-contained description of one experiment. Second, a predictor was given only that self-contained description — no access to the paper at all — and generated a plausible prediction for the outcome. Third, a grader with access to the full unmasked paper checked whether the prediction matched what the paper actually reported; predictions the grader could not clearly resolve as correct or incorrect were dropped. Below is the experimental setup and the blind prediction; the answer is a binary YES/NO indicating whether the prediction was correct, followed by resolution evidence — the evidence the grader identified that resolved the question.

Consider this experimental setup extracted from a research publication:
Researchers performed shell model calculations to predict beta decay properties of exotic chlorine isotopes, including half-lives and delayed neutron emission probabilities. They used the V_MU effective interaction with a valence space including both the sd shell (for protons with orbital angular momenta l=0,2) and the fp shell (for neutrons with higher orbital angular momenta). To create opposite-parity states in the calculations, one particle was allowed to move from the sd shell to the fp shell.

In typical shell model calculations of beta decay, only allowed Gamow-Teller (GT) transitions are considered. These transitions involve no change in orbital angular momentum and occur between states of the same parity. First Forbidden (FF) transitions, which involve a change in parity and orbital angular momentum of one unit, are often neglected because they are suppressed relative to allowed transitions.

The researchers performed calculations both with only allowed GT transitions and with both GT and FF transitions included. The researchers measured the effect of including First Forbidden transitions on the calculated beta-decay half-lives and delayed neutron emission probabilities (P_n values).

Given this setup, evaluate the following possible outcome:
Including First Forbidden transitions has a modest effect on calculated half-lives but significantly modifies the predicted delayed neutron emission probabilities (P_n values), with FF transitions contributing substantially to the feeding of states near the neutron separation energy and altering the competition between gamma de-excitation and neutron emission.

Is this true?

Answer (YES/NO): NO